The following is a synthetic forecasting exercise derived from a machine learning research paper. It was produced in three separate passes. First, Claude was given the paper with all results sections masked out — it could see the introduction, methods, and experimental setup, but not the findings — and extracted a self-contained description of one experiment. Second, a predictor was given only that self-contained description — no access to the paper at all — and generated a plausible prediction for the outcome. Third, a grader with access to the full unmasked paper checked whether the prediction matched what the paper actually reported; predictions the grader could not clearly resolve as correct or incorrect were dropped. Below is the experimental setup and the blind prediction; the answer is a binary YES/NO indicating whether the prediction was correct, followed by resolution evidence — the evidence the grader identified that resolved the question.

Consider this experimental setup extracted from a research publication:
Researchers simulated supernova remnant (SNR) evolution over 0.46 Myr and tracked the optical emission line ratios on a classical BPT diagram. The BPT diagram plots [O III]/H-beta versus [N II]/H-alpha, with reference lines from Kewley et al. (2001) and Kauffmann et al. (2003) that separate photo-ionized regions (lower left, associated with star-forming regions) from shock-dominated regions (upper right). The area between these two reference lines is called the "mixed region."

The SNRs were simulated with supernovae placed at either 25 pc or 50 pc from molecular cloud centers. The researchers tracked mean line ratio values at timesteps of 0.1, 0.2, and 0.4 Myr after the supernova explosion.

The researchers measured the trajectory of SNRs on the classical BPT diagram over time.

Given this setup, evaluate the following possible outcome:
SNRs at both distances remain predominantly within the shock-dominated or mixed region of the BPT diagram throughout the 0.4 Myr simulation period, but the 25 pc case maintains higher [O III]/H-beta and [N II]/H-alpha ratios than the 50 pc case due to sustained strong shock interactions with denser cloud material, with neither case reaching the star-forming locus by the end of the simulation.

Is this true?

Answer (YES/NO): NO